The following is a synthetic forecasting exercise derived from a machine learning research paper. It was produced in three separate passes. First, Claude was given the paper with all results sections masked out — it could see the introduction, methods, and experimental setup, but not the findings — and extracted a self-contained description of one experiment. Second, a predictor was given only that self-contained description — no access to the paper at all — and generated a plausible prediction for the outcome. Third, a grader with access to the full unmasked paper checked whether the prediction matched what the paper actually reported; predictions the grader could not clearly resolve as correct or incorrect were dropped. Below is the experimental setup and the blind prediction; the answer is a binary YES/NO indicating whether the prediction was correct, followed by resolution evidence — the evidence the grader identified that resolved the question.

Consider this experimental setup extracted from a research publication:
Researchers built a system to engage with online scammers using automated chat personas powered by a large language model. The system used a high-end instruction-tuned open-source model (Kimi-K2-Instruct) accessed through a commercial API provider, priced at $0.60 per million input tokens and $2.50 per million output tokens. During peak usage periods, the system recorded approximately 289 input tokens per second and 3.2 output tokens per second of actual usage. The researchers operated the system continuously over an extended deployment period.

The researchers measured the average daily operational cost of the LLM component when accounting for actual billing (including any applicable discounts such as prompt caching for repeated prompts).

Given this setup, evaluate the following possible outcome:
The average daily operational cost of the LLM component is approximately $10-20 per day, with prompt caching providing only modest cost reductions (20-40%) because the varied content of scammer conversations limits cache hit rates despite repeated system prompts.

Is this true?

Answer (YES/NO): NO